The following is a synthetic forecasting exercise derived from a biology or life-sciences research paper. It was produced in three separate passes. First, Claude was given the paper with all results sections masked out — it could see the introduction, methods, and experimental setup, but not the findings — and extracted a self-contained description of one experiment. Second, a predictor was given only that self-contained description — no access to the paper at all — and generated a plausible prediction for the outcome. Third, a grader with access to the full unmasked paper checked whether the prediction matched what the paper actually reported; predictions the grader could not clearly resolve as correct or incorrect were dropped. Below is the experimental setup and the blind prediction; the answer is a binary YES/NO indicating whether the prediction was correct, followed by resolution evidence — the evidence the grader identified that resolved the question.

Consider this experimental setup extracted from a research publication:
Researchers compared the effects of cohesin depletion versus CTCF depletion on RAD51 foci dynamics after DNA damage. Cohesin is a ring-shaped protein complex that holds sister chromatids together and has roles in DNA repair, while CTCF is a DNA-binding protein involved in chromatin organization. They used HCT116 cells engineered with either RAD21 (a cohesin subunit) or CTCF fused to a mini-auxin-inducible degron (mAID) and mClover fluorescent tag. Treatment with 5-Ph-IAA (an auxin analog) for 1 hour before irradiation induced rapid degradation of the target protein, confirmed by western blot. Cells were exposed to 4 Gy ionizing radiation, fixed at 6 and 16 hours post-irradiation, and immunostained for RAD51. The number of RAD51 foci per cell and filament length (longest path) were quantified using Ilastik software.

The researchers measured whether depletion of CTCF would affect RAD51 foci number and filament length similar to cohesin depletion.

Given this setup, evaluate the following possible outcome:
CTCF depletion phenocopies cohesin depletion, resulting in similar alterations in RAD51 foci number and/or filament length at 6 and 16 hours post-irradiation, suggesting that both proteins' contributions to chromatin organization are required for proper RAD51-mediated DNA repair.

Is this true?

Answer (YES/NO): NO